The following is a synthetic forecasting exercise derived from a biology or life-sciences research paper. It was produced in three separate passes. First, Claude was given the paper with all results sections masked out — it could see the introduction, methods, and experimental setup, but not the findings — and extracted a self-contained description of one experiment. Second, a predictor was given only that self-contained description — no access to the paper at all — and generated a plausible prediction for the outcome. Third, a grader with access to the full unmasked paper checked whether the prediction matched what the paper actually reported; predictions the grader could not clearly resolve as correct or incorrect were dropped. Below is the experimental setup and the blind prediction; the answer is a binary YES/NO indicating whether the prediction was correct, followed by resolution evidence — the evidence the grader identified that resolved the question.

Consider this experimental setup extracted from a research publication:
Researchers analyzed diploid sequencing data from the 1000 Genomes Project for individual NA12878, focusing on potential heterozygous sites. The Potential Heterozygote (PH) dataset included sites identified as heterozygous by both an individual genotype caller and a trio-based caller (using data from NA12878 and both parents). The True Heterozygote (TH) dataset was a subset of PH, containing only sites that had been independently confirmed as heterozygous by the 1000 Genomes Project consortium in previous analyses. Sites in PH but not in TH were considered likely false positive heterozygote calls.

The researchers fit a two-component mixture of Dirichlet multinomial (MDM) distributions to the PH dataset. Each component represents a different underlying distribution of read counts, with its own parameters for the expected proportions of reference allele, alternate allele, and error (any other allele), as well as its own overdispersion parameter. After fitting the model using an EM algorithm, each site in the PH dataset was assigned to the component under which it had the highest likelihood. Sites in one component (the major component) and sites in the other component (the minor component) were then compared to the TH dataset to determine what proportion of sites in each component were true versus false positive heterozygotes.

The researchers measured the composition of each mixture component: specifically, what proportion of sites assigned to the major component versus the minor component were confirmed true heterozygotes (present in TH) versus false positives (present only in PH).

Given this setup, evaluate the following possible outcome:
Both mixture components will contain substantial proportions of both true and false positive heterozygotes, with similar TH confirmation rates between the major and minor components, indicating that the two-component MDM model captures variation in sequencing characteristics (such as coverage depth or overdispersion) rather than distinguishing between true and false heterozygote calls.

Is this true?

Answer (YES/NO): NO